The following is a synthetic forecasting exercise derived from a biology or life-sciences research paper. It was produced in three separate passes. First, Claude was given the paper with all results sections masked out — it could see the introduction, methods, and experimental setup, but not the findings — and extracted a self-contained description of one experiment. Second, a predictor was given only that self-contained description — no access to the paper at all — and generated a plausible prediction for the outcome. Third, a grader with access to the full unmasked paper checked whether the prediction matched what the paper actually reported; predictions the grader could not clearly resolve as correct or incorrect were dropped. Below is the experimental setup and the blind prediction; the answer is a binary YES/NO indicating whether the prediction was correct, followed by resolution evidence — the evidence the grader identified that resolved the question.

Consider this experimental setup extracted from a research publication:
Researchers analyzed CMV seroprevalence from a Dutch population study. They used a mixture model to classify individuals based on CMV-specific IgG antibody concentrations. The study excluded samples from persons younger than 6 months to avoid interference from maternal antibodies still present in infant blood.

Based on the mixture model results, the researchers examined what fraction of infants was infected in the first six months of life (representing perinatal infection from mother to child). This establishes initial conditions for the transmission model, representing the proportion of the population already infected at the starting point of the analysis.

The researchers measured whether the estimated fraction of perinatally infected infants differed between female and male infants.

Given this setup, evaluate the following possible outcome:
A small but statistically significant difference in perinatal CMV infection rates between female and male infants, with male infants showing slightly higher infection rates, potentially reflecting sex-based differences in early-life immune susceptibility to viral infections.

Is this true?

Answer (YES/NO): NO